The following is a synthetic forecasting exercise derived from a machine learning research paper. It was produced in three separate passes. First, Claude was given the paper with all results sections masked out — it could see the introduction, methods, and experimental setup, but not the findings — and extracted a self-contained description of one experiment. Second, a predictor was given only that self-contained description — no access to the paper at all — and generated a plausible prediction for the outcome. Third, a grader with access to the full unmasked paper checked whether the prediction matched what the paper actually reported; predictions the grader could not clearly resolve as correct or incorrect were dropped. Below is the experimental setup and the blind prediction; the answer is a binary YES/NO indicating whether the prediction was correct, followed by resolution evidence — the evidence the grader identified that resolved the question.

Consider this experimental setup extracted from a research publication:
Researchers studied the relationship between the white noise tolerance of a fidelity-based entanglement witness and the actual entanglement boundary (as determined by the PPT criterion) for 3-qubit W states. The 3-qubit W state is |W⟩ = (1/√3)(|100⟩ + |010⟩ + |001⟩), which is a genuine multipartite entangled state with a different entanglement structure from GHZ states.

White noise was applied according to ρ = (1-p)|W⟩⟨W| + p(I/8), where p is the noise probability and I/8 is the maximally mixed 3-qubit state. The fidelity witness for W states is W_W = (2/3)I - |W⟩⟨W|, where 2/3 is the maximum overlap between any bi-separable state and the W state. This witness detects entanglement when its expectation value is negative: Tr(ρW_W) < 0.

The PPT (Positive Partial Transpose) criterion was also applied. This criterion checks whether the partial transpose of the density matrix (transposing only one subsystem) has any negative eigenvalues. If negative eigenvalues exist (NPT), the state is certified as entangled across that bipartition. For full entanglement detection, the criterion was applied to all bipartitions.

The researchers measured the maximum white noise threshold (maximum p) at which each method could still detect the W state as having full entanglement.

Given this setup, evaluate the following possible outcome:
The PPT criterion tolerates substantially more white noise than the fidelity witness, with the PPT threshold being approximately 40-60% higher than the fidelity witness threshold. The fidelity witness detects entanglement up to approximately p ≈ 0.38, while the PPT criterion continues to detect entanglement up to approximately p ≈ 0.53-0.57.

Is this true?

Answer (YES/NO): NO